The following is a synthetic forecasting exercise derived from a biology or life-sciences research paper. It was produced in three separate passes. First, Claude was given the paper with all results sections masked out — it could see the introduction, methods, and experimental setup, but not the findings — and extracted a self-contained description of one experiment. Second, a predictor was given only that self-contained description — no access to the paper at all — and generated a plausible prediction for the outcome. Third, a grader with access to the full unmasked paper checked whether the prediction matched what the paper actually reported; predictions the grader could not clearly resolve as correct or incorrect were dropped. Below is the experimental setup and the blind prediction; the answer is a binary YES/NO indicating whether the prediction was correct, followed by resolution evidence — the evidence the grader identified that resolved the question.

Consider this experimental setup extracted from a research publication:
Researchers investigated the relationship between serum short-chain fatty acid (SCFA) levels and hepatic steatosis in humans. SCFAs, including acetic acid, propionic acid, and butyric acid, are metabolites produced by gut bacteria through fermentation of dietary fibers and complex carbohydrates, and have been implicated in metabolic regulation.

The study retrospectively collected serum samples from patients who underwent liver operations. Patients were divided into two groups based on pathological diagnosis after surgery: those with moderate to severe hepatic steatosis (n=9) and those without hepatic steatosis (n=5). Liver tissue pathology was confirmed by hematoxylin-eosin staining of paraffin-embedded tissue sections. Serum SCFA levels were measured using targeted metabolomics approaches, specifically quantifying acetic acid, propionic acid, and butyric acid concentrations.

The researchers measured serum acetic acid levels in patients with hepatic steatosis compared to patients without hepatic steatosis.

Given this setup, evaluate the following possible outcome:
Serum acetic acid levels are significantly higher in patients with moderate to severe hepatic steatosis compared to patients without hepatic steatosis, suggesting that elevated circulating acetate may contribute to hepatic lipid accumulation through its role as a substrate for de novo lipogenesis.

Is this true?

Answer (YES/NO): NO